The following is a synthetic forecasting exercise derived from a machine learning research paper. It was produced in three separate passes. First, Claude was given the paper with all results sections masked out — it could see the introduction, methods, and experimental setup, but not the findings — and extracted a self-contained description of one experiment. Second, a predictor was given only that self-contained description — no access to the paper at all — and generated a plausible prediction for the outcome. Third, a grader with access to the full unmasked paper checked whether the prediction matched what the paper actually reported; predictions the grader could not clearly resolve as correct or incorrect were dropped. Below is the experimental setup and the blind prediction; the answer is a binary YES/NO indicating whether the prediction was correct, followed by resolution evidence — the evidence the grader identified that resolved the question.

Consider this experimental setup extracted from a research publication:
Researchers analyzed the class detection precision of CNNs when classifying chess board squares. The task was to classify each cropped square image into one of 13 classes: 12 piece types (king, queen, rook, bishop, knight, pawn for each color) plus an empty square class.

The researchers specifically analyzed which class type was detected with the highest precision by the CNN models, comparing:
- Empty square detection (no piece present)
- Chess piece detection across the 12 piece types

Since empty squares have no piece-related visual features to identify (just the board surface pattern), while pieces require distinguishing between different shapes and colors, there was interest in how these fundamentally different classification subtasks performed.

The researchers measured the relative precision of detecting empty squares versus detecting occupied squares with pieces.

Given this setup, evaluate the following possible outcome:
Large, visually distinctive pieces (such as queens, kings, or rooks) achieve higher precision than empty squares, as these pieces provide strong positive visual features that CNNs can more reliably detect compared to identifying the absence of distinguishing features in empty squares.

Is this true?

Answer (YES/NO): NO